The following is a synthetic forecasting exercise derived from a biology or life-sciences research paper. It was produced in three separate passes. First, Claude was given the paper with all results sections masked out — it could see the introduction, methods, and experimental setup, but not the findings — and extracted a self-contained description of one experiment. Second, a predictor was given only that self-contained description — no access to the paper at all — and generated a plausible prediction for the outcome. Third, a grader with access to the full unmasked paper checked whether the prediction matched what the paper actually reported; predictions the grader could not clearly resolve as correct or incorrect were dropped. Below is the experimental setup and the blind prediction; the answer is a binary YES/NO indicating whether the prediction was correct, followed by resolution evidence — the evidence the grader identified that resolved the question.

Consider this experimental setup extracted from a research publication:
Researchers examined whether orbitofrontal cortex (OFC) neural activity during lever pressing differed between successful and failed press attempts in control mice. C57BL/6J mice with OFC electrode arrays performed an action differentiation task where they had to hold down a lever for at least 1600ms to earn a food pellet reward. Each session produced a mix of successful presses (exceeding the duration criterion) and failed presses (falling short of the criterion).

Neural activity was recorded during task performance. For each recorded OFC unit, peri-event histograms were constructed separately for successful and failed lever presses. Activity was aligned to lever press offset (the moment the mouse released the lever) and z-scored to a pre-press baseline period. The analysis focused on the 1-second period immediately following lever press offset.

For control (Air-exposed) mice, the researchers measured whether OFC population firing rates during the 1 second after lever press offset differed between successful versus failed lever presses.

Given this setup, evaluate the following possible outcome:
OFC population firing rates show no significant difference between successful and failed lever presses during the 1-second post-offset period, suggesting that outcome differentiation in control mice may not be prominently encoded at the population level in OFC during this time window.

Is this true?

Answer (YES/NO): NO